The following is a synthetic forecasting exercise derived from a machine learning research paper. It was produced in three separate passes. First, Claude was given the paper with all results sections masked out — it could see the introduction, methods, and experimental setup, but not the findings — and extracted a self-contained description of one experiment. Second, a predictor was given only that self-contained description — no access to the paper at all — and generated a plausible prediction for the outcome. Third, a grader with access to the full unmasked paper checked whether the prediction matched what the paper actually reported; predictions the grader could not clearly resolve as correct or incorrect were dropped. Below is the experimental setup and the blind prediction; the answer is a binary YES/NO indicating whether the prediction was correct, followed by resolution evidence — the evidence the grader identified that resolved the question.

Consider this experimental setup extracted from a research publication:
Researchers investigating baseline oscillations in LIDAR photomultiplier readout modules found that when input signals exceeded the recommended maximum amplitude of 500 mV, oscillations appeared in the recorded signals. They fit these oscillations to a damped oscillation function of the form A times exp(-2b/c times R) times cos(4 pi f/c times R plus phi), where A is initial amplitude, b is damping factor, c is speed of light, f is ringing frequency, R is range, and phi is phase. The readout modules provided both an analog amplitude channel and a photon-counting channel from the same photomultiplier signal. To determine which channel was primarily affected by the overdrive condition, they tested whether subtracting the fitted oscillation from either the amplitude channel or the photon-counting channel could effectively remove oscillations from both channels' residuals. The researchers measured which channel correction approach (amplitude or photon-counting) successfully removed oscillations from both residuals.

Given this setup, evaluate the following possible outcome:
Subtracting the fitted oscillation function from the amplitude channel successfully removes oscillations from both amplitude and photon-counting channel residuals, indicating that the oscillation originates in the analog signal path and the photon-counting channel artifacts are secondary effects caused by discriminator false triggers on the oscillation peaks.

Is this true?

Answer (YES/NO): NO